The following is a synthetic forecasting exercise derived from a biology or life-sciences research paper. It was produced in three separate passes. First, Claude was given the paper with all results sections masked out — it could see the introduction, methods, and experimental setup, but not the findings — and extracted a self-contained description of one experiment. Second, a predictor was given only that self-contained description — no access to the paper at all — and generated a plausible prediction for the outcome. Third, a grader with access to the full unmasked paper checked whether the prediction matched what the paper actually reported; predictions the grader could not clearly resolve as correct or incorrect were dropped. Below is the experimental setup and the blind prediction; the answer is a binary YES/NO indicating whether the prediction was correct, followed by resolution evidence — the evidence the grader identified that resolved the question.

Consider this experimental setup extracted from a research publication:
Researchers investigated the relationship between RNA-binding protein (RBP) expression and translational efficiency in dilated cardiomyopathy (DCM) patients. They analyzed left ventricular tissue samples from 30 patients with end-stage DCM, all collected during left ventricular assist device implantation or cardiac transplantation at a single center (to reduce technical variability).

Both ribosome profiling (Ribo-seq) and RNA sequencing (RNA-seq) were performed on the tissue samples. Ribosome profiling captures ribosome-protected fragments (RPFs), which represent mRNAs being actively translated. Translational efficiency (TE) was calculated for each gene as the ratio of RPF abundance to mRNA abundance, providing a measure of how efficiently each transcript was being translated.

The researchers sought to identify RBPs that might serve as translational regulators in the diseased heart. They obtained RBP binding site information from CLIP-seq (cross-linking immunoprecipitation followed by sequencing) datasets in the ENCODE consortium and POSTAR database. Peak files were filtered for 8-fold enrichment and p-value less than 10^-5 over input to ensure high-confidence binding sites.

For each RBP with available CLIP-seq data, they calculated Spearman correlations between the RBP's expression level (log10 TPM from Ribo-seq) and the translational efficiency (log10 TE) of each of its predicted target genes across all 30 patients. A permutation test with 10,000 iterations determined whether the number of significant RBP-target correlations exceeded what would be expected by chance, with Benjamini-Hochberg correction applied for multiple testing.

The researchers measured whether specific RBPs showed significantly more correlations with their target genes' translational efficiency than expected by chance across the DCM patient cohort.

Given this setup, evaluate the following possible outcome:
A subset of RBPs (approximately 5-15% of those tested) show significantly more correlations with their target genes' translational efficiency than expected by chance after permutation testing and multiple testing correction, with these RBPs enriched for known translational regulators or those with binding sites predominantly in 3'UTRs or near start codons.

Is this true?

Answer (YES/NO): NO